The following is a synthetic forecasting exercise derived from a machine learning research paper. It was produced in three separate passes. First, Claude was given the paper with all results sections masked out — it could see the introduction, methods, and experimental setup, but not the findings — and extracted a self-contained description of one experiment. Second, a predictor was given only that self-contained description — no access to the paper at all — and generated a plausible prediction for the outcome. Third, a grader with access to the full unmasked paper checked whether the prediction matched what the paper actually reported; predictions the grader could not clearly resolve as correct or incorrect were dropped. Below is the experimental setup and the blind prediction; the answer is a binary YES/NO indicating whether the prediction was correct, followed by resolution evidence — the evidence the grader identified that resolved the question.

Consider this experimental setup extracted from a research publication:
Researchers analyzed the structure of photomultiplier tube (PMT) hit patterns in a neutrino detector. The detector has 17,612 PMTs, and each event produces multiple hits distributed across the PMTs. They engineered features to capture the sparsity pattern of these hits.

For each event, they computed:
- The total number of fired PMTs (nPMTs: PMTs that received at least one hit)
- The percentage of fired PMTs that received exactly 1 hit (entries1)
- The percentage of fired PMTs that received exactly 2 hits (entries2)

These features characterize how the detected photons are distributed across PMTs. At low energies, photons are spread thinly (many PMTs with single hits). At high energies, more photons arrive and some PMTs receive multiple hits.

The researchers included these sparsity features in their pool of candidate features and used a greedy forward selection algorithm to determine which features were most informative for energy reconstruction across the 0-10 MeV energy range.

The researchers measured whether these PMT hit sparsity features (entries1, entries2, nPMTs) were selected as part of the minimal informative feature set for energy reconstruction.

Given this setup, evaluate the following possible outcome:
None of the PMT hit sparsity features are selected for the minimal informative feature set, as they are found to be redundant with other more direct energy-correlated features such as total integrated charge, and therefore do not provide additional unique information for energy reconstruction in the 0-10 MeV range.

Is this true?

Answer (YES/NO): YES